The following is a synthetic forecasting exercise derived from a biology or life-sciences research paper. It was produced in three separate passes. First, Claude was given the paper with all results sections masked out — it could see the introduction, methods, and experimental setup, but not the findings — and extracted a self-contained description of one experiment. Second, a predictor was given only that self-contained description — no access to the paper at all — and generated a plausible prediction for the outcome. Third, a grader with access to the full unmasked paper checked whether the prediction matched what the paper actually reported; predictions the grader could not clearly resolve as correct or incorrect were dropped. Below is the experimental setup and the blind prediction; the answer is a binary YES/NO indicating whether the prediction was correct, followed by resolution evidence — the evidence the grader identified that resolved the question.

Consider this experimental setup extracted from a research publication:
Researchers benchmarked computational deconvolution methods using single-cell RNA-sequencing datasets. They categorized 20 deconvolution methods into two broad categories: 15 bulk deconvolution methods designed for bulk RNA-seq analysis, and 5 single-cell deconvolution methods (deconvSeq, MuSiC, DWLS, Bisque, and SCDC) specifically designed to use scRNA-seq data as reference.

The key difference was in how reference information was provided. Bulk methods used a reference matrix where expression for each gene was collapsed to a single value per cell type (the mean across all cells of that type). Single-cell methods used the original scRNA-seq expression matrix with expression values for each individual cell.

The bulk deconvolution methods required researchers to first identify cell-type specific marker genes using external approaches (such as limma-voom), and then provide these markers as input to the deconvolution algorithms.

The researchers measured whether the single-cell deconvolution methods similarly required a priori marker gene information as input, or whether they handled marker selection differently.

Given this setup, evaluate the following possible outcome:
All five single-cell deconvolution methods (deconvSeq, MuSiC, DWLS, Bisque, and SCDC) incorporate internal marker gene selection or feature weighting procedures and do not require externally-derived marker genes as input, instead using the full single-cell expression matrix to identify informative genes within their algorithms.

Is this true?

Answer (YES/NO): YES